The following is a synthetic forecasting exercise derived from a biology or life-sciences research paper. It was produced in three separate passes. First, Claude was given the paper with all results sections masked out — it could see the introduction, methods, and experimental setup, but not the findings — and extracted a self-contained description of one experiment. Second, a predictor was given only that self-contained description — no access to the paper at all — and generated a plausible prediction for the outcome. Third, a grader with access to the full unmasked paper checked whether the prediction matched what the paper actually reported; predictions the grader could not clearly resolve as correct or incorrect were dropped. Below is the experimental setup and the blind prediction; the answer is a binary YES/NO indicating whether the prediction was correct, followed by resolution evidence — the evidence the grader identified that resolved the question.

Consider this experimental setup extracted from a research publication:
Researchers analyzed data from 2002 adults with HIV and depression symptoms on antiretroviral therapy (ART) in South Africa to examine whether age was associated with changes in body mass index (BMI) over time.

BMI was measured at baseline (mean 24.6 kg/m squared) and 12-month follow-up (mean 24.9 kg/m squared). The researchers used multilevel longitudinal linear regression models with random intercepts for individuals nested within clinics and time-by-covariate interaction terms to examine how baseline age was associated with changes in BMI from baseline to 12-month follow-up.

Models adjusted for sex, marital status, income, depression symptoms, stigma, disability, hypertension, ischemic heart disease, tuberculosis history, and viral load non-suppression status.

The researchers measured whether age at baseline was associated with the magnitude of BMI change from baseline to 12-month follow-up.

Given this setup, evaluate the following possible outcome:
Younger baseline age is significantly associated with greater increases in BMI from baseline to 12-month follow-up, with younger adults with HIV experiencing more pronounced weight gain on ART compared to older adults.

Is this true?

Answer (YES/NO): YES